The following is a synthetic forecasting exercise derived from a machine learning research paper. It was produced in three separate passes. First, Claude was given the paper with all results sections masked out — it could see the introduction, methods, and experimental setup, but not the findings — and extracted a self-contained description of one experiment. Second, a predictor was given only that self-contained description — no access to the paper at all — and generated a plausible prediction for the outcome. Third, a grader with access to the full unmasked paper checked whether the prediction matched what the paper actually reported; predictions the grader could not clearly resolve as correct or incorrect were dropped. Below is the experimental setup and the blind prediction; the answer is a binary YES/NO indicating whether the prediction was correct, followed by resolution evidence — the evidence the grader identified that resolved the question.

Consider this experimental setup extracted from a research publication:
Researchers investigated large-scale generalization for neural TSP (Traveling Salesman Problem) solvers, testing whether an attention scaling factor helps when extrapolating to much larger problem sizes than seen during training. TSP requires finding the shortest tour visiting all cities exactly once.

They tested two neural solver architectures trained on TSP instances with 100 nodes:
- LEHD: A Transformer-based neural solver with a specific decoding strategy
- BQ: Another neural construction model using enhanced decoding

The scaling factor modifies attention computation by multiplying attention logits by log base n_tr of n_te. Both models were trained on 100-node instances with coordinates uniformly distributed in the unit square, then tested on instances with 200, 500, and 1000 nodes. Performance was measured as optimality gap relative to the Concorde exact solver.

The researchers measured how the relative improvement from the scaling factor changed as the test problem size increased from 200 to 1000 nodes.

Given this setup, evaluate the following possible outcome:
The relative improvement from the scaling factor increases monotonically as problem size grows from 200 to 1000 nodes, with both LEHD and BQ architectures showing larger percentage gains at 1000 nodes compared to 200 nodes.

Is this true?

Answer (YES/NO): NO